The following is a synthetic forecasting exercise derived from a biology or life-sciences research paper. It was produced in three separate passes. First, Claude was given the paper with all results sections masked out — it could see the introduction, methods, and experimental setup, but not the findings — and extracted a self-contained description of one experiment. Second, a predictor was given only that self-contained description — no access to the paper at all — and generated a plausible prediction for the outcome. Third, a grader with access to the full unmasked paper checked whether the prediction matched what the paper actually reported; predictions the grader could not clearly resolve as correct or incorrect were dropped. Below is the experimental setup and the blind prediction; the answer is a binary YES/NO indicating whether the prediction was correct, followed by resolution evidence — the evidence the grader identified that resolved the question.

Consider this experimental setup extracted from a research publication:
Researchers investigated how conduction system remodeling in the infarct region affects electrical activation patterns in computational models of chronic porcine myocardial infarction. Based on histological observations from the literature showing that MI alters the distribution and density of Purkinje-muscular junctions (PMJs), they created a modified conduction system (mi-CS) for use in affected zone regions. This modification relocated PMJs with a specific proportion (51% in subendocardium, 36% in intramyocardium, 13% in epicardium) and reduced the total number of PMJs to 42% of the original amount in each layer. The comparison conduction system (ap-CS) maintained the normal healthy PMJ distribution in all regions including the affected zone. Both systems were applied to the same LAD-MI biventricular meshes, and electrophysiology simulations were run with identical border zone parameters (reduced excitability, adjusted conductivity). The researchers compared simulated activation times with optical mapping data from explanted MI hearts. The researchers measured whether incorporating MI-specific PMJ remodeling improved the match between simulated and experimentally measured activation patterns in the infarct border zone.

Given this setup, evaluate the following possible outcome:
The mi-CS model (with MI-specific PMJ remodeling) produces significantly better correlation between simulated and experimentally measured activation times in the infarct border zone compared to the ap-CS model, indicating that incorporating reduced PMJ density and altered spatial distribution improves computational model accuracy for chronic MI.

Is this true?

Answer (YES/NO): NO